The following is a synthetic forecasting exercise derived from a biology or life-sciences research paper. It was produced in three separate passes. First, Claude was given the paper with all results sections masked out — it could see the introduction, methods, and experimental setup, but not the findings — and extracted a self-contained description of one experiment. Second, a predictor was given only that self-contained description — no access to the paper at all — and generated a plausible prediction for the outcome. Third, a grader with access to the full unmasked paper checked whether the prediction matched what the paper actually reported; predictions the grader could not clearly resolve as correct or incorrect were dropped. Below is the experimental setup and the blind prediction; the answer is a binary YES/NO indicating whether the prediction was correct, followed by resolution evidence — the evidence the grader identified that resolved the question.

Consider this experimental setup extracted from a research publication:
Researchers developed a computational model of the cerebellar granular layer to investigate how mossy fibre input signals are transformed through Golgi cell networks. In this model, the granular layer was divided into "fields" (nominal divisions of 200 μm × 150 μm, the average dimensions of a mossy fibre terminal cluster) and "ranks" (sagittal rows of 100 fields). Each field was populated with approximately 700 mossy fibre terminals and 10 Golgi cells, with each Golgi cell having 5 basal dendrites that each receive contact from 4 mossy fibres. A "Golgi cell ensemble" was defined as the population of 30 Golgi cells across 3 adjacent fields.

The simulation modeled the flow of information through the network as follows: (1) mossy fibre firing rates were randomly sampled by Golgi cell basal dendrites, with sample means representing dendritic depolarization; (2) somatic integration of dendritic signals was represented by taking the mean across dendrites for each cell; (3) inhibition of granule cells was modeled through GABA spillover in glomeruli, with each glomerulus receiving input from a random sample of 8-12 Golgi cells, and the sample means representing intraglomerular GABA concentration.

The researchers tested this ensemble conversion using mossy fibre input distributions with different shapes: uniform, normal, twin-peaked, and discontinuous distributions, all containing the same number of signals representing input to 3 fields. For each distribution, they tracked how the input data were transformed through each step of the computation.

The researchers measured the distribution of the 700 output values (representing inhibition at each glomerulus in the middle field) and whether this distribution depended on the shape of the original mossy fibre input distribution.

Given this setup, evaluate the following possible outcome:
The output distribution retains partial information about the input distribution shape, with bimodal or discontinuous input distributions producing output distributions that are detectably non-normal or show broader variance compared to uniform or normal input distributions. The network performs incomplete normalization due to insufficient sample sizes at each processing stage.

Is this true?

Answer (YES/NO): NO